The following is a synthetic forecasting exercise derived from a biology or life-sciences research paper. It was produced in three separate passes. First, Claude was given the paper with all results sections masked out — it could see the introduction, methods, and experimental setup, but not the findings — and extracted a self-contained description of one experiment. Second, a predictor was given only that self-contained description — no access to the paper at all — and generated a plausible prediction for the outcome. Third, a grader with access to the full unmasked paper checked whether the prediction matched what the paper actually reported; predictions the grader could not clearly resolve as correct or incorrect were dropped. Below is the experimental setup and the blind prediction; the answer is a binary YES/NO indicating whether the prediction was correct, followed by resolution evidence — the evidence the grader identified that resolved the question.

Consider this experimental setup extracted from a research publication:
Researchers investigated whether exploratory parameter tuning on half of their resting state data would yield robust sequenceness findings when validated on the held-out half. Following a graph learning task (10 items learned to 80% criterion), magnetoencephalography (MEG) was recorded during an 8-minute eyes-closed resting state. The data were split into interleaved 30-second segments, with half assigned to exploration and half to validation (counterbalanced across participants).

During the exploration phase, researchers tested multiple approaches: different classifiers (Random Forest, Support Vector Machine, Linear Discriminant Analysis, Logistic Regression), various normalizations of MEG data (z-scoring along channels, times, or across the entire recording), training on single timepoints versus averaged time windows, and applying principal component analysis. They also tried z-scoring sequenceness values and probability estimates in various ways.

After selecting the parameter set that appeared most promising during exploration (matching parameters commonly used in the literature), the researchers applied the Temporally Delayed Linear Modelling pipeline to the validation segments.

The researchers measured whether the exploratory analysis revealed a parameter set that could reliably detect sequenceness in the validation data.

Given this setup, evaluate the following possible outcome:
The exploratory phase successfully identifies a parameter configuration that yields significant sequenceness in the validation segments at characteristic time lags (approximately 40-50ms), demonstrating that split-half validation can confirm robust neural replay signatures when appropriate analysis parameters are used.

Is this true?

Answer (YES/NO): NO